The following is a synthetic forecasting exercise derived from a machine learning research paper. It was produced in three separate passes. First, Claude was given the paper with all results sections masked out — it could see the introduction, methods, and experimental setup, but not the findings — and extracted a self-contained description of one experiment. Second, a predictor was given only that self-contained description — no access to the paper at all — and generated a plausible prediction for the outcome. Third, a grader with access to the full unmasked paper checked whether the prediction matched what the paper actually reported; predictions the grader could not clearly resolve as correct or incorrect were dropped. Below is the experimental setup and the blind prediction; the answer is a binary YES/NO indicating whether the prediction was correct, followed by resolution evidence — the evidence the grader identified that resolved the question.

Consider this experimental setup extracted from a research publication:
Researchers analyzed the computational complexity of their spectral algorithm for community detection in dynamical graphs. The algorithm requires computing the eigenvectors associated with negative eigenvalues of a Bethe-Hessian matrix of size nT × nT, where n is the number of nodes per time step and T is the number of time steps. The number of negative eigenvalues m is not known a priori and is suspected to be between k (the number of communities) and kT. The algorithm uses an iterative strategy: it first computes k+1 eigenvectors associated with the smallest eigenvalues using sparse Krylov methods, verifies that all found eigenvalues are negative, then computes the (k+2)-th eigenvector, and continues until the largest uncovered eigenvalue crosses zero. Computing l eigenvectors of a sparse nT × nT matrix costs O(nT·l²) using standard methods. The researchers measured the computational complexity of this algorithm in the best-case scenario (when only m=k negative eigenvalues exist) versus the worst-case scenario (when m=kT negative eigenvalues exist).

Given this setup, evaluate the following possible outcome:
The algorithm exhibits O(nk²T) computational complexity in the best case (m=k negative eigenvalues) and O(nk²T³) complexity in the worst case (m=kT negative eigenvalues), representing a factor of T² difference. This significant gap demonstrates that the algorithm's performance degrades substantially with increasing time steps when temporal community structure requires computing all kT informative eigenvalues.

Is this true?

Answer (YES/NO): NO